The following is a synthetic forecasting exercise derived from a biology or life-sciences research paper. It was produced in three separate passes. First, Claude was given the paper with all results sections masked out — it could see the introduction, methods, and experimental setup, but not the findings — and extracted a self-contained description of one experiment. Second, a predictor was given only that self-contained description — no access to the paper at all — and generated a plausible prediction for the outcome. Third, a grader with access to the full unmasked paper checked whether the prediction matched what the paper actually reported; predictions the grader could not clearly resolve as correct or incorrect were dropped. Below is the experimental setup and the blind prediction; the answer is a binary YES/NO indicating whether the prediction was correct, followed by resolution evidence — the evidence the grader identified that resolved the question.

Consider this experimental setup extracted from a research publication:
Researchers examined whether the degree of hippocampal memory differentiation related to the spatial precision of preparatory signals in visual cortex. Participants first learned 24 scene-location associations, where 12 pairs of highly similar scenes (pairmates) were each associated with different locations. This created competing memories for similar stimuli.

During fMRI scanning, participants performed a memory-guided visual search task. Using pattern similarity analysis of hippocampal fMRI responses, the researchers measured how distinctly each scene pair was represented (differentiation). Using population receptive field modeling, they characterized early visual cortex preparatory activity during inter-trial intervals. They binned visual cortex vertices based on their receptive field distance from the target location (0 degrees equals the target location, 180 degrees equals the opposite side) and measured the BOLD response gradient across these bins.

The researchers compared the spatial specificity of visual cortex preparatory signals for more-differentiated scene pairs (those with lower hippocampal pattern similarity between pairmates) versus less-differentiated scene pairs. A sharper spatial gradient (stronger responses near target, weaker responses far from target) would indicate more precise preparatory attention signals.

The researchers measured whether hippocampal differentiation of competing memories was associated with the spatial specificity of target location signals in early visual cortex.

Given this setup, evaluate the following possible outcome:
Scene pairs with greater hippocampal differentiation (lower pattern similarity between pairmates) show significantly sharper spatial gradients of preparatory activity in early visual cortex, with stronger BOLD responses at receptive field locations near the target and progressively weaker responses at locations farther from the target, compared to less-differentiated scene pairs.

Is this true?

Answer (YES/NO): YES